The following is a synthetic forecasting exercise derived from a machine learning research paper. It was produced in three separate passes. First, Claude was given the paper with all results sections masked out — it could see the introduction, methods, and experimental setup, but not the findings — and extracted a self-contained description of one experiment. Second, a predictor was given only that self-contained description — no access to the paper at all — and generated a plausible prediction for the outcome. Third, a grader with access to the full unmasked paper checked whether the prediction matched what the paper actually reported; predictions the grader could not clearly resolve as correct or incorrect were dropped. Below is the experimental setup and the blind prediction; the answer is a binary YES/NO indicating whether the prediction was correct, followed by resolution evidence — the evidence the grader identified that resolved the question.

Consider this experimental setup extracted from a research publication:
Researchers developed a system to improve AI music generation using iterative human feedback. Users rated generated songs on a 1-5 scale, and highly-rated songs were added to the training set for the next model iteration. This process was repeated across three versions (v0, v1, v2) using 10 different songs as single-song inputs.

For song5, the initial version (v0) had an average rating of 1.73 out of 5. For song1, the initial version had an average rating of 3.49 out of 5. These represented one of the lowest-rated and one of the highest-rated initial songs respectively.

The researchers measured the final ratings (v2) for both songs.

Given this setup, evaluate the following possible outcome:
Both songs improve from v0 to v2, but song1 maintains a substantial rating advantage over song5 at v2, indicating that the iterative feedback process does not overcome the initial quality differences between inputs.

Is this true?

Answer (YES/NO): NO